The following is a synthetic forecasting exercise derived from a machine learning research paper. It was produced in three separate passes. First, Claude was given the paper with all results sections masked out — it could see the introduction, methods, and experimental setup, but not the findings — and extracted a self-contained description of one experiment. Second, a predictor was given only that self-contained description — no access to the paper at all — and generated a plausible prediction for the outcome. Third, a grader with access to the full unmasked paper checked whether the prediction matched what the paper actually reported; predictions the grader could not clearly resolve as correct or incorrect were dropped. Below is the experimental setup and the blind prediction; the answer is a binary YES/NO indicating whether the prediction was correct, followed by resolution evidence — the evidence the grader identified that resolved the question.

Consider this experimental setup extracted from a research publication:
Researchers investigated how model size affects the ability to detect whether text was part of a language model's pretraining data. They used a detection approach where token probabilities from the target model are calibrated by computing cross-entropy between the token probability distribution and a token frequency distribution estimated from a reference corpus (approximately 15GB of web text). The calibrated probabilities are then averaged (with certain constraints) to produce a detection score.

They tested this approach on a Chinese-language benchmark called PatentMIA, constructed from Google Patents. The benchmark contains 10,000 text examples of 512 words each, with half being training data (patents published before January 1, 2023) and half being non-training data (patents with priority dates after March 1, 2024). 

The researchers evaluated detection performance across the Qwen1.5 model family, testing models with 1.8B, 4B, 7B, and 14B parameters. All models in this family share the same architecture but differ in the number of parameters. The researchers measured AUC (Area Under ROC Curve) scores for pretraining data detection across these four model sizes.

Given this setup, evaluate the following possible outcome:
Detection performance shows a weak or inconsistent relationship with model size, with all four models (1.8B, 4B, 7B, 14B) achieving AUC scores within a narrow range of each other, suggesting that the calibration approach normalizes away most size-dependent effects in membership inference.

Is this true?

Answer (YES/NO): NO